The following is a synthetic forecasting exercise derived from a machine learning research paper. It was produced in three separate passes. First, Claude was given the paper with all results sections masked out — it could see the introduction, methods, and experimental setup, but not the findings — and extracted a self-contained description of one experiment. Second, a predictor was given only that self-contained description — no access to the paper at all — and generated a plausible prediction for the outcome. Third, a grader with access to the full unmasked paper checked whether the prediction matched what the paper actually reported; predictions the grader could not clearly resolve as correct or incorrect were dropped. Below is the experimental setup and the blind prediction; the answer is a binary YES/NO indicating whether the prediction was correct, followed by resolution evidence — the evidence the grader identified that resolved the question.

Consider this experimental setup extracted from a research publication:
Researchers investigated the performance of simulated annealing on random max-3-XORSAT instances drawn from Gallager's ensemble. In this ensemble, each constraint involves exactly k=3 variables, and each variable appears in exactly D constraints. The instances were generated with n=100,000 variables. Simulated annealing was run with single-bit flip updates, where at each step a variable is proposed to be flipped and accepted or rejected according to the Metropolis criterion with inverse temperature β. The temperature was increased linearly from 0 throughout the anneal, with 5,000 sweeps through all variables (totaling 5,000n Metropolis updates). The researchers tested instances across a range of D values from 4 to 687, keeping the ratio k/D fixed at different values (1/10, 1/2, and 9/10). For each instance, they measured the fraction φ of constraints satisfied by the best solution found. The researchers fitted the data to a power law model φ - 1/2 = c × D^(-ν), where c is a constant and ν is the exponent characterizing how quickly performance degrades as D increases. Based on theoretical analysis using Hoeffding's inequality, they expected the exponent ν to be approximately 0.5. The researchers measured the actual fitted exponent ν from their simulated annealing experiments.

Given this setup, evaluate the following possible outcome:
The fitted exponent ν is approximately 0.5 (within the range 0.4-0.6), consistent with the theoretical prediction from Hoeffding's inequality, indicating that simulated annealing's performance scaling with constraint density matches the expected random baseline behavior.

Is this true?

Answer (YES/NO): YES